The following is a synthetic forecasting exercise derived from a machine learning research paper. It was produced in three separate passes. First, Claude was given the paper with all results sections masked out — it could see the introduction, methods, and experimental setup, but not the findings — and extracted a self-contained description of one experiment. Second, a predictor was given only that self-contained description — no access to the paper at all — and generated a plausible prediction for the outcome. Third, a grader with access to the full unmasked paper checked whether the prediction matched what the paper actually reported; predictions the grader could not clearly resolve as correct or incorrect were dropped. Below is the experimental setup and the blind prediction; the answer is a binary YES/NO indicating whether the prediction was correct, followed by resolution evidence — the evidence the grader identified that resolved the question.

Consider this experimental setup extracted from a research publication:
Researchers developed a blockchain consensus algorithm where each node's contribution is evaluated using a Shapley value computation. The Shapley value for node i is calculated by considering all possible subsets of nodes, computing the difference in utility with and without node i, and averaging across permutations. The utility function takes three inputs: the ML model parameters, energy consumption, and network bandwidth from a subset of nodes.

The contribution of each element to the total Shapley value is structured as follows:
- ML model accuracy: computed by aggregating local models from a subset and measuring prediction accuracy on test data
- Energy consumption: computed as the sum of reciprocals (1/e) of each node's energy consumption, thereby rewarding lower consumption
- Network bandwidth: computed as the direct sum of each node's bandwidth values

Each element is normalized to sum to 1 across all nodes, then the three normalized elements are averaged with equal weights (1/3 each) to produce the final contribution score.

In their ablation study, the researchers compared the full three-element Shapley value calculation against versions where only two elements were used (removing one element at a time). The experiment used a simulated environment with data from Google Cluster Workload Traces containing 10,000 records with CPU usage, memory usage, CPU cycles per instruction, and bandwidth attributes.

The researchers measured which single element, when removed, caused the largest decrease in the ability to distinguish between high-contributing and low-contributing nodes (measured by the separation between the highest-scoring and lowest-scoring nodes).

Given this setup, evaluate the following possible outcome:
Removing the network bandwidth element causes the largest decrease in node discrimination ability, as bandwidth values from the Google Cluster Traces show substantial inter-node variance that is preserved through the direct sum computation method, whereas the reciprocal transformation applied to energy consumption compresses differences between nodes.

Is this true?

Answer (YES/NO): NO